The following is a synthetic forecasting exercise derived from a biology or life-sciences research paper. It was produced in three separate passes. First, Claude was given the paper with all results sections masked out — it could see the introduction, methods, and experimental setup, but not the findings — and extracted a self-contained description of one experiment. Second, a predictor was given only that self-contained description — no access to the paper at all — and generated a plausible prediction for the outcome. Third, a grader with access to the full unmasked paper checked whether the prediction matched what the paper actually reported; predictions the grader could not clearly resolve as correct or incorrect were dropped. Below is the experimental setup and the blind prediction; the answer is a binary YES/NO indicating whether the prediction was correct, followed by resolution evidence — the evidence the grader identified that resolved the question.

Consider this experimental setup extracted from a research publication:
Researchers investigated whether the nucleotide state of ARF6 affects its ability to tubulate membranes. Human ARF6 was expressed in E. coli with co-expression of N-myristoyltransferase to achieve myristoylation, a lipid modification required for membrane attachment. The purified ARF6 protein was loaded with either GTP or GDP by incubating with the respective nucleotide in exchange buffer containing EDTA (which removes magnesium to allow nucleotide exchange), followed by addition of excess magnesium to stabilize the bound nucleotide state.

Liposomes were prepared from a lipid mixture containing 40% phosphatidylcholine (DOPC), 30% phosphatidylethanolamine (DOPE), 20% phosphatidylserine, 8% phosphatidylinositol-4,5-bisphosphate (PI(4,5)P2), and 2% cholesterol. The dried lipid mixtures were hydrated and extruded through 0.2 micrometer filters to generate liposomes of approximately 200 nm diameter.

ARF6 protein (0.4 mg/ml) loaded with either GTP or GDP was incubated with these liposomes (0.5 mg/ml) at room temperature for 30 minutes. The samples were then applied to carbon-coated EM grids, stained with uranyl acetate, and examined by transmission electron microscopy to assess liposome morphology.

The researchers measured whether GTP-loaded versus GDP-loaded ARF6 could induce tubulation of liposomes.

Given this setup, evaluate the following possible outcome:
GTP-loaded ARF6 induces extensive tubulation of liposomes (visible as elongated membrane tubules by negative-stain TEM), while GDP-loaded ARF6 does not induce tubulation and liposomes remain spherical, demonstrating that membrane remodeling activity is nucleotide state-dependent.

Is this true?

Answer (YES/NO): YES